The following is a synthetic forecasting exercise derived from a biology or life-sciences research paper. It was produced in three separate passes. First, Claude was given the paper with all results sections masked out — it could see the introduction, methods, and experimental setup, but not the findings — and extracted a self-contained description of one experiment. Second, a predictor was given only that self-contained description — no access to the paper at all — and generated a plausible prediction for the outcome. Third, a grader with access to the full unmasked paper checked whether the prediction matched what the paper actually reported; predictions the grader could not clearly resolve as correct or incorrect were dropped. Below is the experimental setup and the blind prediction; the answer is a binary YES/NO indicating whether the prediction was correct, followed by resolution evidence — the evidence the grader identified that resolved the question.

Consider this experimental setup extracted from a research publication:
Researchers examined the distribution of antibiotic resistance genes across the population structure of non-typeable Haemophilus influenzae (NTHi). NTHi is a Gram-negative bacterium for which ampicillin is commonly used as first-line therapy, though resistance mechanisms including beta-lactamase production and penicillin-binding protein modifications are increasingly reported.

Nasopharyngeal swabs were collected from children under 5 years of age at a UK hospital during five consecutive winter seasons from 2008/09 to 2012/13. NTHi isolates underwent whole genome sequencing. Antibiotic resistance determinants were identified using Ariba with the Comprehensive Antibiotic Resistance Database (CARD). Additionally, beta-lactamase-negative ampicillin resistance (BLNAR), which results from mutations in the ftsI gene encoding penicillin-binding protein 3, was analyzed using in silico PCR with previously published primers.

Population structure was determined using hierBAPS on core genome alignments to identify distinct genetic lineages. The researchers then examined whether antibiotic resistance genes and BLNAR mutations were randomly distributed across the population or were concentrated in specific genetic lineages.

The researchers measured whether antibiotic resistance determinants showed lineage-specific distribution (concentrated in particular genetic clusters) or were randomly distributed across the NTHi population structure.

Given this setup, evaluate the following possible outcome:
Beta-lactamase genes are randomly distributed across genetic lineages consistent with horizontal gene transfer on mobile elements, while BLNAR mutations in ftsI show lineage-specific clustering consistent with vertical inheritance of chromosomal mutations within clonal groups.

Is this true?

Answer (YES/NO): NO